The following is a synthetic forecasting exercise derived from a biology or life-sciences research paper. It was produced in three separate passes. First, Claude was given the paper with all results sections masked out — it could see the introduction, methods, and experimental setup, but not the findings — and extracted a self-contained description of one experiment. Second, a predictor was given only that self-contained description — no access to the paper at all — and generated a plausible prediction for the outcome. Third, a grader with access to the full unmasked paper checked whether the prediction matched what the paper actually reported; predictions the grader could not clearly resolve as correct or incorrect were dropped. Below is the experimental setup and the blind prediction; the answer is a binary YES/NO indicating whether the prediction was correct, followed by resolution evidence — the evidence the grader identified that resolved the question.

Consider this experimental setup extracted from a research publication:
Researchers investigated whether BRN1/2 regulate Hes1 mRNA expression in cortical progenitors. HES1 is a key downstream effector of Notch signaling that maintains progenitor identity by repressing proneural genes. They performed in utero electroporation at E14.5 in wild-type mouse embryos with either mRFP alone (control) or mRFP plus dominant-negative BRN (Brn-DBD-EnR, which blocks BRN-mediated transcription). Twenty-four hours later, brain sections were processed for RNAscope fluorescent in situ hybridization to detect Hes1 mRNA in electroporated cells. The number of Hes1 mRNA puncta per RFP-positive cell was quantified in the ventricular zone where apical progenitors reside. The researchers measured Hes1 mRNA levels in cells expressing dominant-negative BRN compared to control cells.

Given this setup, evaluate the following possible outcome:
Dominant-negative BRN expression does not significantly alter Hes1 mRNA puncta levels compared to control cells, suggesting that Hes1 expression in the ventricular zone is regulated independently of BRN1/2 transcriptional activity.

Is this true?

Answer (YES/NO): NO